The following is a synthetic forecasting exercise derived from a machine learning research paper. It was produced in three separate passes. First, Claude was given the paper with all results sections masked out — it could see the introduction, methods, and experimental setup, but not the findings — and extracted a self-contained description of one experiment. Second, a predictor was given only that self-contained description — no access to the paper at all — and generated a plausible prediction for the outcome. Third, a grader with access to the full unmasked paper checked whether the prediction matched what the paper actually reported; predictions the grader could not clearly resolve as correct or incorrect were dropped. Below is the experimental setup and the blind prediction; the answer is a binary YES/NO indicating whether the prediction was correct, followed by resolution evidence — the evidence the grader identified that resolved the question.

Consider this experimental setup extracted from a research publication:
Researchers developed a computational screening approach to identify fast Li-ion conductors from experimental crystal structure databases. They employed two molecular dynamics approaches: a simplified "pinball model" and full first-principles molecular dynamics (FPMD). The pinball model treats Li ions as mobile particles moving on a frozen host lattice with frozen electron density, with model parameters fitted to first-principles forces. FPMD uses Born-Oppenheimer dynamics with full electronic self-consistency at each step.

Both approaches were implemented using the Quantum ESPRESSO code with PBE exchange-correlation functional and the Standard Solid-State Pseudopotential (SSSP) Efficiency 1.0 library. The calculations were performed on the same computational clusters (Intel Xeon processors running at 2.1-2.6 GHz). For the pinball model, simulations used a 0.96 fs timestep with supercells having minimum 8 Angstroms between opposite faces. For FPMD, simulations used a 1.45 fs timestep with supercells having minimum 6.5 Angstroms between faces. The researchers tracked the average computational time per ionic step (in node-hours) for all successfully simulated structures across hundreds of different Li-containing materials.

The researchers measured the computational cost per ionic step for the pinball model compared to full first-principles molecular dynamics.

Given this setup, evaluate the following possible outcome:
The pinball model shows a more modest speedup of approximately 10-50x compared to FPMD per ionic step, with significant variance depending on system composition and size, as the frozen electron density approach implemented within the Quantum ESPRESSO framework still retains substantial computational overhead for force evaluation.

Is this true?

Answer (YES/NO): NO